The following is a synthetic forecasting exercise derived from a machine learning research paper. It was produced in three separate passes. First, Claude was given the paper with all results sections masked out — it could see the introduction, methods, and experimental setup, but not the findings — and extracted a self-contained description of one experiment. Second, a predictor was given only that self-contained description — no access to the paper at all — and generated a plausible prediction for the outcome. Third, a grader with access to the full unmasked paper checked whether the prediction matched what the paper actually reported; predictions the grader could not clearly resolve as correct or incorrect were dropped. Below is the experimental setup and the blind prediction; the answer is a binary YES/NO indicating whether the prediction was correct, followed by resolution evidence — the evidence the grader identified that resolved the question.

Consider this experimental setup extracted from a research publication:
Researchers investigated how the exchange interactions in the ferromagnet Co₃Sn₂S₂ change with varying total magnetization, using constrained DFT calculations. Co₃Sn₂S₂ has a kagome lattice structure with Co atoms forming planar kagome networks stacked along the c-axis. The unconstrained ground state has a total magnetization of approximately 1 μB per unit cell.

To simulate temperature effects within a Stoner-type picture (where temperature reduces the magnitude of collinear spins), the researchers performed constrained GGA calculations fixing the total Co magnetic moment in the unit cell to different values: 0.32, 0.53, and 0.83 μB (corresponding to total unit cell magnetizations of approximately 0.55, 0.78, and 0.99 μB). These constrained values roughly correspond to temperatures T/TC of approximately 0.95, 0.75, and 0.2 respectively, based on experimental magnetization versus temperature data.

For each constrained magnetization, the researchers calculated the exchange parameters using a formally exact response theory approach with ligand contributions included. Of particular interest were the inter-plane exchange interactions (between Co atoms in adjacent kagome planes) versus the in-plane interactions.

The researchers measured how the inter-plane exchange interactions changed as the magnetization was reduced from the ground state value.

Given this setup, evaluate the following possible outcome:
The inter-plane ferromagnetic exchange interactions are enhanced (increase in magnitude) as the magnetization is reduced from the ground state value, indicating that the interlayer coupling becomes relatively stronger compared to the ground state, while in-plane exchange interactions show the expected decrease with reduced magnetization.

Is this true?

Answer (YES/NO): NO